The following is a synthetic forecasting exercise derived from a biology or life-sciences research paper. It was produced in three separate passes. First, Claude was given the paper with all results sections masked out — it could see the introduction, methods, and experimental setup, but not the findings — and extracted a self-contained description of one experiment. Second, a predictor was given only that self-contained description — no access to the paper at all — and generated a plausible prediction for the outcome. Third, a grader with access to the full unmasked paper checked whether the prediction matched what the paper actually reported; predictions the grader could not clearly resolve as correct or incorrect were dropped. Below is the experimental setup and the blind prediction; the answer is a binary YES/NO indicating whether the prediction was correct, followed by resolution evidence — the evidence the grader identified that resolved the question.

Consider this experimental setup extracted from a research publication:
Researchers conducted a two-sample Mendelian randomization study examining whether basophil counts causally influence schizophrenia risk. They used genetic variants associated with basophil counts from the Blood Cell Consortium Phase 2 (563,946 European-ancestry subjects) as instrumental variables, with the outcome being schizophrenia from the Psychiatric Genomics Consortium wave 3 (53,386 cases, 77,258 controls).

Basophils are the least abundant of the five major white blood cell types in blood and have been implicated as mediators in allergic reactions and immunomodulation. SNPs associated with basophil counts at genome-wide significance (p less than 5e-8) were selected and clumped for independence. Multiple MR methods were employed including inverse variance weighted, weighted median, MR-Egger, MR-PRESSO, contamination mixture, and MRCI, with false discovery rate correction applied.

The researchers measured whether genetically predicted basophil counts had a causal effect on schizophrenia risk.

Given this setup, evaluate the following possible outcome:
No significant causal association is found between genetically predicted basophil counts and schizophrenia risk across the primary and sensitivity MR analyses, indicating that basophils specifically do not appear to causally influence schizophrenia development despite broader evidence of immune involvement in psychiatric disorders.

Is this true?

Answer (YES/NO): YES